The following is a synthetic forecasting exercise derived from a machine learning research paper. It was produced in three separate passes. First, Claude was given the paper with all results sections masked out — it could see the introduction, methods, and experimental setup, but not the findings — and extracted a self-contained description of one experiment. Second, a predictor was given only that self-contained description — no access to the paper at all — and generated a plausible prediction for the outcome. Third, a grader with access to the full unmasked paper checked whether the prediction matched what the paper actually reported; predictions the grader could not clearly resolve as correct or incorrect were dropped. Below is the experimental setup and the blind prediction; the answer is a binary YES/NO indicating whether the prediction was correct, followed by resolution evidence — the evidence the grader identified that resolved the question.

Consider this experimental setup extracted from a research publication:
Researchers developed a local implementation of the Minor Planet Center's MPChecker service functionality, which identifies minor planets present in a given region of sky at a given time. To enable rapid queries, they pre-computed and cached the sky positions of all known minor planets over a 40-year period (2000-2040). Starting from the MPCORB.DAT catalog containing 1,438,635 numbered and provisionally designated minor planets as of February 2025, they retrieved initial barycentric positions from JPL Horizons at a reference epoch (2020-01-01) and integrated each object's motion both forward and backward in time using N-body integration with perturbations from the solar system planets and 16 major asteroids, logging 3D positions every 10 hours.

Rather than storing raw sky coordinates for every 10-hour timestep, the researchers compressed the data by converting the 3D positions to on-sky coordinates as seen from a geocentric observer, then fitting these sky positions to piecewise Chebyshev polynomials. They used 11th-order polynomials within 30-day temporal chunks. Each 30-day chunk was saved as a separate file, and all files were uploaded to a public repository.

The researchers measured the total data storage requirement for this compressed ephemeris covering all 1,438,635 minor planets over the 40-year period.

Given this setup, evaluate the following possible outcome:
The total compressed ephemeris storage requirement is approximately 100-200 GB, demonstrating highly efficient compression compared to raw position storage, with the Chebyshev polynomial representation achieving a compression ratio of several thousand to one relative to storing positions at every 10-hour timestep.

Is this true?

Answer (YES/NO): YES